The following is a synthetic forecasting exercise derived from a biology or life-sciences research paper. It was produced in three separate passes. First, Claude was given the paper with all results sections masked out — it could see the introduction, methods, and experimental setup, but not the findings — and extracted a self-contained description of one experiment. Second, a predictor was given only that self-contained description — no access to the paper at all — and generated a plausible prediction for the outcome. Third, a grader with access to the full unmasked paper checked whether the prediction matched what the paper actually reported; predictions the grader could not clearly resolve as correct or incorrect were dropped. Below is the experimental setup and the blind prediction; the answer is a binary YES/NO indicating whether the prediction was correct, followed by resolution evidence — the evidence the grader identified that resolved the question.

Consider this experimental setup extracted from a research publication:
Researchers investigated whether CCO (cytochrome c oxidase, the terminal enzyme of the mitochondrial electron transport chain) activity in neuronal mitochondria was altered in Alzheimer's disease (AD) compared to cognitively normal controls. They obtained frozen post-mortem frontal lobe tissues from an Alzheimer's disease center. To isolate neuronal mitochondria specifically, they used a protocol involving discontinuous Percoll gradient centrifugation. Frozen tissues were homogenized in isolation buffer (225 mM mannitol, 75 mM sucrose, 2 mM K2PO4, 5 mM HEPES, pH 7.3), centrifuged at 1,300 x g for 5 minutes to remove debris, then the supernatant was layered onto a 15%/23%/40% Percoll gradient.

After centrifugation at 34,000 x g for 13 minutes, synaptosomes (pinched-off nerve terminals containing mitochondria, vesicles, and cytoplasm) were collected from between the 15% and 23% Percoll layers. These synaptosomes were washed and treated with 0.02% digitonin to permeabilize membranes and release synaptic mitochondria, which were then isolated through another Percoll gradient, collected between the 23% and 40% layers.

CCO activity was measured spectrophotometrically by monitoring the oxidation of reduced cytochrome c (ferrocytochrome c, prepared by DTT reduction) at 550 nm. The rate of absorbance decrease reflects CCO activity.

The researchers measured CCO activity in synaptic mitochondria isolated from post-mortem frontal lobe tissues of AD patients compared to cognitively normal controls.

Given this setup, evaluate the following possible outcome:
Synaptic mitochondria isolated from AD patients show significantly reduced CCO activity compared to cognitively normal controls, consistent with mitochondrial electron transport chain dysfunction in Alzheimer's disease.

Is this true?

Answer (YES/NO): YES